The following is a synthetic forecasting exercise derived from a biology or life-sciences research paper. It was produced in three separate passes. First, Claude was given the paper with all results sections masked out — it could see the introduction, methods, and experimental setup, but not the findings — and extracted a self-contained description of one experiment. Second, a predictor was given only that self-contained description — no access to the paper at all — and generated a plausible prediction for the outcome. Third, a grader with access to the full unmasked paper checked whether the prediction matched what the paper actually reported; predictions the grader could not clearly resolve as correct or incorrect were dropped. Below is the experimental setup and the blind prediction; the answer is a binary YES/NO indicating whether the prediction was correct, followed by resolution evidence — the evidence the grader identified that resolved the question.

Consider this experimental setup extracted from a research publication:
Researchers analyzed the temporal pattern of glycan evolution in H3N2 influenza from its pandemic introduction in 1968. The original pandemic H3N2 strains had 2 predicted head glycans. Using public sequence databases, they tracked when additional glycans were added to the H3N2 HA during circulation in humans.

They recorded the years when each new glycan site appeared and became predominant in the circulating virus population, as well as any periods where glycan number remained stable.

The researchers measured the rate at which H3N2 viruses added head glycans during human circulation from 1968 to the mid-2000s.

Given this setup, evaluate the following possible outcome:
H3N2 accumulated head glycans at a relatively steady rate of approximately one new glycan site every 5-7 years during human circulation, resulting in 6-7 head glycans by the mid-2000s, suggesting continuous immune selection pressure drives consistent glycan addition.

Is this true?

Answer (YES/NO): NO